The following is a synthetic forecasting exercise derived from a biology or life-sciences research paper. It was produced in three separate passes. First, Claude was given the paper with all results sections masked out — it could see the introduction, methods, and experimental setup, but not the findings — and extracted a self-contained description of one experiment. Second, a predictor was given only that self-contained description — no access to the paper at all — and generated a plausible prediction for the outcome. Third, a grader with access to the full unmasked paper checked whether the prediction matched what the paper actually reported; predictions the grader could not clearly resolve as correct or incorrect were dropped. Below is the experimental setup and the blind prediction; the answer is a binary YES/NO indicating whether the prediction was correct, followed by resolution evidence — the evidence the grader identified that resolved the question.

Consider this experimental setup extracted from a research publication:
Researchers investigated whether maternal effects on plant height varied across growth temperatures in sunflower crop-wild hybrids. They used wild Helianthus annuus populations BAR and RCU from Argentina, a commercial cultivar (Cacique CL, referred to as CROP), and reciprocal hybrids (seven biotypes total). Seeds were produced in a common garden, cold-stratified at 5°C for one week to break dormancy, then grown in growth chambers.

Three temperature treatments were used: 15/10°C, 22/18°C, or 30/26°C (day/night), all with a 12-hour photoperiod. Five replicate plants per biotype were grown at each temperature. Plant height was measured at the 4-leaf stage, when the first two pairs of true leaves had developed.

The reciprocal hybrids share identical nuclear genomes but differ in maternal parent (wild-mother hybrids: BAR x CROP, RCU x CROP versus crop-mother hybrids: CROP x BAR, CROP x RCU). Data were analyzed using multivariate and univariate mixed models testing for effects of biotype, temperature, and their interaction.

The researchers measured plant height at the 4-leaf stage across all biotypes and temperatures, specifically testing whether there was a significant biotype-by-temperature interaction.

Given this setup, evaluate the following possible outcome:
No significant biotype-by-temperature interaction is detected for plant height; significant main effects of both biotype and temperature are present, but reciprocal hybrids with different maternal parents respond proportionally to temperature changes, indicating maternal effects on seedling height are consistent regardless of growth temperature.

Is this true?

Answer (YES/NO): YES